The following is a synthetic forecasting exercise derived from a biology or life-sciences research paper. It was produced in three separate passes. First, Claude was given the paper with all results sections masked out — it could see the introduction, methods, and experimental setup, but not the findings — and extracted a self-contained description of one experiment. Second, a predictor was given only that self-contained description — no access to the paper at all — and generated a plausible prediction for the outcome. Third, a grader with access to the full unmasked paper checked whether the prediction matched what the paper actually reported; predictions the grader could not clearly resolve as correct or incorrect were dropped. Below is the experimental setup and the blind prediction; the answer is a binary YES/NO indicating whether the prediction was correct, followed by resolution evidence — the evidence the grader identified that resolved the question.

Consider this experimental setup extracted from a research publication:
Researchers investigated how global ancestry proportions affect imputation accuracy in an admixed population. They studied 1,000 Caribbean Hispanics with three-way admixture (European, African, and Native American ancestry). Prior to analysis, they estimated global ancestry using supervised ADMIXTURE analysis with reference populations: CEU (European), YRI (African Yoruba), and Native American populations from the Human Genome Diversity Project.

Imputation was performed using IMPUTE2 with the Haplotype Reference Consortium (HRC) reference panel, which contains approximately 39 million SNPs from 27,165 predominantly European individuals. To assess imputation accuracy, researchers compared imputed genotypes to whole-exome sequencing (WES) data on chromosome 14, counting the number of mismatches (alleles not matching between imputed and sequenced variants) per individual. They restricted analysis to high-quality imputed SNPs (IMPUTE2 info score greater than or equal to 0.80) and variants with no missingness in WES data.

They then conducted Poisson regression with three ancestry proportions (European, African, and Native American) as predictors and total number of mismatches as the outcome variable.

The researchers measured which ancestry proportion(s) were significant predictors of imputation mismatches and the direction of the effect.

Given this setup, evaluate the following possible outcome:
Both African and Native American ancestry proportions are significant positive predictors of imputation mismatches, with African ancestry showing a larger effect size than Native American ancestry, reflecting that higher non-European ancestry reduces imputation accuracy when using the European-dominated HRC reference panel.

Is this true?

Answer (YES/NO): NO